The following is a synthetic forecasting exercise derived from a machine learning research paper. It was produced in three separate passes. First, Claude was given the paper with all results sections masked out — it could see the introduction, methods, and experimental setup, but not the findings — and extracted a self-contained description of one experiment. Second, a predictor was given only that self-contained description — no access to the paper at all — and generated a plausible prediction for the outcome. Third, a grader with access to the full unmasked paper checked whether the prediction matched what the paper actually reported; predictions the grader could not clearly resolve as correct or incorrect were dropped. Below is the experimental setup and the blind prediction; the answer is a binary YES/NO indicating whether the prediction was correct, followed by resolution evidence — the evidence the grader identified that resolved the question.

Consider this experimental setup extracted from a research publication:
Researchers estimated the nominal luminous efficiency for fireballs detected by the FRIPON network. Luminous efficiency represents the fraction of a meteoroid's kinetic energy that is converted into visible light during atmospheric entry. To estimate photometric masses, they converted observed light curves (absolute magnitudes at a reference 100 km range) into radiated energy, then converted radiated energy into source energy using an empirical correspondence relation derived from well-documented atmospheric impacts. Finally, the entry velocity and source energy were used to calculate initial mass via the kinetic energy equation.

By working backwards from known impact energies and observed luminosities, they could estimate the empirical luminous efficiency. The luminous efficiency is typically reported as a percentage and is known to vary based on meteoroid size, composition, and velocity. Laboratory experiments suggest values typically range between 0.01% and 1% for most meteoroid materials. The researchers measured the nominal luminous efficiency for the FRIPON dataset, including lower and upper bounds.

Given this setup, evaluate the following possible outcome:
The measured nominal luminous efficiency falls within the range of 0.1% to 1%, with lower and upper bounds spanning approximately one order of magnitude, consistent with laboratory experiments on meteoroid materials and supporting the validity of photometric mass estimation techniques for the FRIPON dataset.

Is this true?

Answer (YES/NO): NO